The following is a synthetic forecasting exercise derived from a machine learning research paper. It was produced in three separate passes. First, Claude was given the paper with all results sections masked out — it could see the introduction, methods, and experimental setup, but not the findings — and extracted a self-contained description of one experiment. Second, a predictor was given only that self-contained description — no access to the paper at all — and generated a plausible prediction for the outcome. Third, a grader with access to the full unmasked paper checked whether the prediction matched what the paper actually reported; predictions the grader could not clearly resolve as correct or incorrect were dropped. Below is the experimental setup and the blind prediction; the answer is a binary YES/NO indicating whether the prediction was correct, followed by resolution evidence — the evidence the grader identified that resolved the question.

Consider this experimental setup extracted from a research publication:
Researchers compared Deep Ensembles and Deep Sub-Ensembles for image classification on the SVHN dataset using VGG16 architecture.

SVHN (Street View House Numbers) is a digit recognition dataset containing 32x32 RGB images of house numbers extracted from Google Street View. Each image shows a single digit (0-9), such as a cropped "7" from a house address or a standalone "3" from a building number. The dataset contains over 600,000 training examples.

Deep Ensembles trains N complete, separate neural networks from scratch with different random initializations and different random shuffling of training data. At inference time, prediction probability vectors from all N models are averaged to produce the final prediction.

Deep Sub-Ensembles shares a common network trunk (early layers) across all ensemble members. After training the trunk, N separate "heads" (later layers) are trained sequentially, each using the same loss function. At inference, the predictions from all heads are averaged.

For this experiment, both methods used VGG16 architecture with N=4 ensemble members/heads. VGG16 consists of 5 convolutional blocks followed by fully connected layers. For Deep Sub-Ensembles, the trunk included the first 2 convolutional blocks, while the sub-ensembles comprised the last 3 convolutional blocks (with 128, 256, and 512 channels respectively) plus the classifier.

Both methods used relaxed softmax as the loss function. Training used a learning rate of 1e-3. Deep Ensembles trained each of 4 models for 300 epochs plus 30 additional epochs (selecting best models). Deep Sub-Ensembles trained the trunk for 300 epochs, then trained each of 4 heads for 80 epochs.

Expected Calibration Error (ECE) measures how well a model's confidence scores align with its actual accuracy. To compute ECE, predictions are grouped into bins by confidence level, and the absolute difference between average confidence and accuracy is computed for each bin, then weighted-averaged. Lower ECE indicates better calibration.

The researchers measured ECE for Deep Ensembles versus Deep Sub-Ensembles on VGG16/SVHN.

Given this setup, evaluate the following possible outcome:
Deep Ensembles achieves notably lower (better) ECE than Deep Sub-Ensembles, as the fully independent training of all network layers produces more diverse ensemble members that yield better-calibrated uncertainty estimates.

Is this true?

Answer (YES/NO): YES